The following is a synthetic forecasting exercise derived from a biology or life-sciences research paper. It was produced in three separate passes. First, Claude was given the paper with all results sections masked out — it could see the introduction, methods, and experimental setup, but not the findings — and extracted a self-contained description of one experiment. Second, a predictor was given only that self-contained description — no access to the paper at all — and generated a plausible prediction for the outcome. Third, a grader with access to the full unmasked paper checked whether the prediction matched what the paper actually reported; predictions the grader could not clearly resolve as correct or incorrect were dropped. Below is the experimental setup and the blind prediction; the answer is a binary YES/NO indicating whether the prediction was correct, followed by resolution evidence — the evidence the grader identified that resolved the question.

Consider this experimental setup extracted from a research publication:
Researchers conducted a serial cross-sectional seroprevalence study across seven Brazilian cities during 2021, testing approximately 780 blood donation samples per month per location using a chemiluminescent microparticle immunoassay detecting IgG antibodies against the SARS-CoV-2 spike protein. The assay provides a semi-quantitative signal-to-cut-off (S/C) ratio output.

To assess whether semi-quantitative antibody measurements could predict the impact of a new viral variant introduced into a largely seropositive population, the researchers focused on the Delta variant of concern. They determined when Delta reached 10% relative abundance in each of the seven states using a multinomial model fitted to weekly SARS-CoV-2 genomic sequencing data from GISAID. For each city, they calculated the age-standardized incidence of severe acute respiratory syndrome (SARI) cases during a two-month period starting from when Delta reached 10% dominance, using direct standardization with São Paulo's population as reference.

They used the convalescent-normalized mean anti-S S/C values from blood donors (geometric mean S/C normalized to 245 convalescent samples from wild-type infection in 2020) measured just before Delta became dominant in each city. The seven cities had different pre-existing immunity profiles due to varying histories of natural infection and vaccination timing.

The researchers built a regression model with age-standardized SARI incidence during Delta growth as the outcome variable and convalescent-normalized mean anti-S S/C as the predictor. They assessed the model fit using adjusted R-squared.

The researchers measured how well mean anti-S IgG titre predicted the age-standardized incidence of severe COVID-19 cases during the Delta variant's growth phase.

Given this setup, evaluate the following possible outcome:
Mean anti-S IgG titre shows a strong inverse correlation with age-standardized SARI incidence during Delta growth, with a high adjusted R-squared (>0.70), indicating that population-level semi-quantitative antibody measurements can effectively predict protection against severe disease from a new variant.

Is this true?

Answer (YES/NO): YES